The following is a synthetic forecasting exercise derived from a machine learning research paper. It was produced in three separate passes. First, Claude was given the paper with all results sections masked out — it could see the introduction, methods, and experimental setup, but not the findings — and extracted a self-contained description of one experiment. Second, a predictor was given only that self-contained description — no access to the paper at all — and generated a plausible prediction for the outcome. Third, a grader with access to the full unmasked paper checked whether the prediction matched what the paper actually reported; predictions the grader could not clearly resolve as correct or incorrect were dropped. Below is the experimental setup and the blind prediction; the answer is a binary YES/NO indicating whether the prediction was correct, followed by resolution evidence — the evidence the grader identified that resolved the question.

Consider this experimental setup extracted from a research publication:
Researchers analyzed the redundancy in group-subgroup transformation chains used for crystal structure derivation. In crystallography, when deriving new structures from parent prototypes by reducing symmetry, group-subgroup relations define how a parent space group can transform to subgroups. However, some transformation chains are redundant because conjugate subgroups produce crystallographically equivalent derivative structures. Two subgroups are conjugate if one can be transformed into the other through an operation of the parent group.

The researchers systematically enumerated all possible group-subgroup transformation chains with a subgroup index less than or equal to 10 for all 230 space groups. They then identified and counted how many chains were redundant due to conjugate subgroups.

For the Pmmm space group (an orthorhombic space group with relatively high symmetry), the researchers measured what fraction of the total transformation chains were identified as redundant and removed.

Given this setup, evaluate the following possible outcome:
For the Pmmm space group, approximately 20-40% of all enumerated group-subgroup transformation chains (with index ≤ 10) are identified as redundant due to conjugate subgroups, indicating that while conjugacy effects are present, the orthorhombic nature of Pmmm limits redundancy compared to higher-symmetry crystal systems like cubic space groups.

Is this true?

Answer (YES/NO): NO